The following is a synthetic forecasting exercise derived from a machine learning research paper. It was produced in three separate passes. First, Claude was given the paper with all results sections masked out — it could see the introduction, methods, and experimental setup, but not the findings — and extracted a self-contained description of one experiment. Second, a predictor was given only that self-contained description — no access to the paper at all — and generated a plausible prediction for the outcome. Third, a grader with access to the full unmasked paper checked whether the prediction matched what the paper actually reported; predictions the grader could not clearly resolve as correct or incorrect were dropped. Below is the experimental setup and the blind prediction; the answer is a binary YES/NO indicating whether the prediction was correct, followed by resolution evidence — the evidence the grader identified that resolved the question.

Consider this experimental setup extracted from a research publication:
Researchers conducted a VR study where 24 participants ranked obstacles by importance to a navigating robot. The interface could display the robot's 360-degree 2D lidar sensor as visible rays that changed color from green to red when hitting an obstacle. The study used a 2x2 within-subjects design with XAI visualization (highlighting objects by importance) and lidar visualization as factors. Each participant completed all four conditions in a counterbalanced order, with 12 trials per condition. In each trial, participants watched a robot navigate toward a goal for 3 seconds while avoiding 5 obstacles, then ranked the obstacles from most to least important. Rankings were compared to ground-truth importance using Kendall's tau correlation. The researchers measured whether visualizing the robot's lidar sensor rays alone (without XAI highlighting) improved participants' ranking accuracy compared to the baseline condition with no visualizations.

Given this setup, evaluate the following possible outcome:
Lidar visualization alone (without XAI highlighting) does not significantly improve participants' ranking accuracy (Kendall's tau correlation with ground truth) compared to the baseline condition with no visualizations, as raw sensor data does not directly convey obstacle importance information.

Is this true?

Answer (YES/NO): YES